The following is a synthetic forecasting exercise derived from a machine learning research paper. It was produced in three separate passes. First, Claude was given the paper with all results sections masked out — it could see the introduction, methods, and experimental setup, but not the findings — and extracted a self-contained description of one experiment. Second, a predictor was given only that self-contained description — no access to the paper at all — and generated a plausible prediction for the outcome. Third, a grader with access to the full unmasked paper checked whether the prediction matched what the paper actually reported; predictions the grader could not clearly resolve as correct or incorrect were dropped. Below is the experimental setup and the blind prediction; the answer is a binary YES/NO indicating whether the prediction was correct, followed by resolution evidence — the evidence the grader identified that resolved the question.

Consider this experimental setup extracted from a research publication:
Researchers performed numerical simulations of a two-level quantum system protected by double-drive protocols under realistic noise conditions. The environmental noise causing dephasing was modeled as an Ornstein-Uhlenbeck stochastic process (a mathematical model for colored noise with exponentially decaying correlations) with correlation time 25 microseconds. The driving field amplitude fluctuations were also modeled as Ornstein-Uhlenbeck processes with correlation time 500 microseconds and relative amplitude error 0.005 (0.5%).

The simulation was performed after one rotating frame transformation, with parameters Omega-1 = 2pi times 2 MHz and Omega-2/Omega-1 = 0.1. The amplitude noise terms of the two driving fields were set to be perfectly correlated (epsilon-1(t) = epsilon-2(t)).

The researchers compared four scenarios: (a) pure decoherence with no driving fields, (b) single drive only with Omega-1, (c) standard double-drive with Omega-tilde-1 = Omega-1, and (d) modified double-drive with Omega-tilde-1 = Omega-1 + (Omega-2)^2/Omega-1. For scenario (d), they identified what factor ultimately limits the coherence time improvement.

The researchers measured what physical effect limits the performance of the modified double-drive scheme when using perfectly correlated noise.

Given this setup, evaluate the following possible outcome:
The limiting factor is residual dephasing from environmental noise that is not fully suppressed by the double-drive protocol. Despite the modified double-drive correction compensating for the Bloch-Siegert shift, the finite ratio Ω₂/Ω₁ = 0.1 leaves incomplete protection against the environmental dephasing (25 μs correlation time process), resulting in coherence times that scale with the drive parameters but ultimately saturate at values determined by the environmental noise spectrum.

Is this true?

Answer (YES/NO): NO